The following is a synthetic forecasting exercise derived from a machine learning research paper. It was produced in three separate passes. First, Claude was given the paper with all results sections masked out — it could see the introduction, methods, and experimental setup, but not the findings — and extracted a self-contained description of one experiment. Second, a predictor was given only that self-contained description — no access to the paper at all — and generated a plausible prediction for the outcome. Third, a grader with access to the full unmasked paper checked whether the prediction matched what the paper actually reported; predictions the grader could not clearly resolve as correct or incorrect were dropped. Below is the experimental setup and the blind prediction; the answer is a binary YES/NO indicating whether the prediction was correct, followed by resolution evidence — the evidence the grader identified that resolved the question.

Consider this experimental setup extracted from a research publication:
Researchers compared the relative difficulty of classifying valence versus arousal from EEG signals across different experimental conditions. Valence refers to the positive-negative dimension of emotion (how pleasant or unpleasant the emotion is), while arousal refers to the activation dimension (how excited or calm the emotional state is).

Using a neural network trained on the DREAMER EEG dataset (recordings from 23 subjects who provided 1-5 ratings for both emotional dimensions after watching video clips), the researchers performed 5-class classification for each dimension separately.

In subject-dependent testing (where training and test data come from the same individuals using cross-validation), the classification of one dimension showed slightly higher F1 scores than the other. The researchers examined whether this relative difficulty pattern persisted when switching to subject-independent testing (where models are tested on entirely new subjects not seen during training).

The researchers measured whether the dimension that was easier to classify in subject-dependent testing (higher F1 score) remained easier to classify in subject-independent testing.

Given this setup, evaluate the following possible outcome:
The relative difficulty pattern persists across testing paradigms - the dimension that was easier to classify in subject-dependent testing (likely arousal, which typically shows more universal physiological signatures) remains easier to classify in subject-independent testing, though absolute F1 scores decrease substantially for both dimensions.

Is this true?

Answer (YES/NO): NO